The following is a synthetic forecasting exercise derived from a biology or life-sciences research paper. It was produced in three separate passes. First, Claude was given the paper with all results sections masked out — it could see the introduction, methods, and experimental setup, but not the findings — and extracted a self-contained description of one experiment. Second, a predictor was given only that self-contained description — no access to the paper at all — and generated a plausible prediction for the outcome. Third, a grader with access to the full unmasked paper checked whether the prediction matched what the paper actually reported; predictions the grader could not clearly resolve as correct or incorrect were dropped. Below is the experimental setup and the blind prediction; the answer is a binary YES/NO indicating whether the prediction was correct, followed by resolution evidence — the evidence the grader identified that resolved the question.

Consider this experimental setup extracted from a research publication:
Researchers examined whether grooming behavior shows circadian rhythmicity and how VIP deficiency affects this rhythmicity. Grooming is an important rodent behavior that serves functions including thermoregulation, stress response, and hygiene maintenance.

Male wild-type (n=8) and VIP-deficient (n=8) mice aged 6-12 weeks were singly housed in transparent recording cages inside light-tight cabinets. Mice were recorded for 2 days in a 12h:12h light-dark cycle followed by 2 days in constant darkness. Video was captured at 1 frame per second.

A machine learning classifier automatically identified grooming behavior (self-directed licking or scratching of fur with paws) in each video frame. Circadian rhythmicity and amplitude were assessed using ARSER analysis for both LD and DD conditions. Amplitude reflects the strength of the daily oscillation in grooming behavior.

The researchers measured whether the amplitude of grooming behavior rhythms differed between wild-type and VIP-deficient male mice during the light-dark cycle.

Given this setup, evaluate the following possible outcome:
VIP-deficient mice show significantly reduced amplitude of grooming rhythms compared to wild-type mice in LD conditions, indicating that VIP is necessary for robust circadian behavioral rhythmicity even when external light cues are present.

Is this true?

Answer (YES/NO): NO